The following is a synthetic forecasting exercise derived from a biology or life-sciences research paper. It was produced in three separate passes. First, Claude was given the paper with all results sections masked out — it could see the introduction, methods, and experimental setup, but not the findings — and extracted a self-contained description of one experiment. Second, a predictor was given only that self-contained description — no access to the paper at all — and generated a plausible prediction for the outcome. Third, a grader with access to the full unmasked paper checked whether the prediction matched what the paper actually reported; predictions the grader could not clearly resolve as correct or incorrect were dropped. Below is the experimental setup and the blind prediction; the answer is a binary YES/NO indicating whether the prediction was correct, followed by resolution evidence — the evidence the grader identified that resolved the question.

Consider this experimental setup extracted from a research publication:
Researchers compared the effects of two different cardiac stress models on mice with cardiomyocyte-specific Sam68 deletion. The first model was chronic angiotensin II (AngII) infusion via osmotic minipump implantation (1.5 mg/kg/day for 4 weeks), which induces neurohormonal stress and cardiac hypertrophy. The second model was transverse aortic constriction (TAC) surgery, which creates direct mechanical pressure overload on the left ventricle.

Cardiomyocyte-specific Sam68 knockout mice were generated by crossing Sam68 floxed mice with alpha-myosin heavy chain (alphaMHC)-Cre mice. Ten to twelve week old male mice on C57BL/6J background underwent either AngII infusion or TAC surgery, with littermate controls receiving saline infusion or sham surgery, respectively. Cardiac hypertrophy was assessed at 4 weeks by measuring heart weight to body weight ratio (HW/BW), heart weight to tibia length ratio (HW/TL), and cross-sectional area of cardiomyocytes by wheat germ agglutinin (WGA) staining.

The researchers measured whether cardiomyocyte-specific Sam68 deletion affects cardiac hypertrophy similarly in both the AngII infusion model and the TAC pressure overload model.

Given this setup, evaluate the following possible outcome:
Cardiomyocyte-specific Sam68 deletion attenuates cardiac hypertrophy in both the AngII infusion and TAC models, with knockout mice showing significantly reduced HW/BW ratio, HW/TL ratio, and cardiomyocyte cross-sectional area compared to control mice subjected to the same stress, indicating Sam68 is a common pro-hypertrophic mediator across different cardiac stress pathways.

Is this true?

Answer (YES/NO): YES